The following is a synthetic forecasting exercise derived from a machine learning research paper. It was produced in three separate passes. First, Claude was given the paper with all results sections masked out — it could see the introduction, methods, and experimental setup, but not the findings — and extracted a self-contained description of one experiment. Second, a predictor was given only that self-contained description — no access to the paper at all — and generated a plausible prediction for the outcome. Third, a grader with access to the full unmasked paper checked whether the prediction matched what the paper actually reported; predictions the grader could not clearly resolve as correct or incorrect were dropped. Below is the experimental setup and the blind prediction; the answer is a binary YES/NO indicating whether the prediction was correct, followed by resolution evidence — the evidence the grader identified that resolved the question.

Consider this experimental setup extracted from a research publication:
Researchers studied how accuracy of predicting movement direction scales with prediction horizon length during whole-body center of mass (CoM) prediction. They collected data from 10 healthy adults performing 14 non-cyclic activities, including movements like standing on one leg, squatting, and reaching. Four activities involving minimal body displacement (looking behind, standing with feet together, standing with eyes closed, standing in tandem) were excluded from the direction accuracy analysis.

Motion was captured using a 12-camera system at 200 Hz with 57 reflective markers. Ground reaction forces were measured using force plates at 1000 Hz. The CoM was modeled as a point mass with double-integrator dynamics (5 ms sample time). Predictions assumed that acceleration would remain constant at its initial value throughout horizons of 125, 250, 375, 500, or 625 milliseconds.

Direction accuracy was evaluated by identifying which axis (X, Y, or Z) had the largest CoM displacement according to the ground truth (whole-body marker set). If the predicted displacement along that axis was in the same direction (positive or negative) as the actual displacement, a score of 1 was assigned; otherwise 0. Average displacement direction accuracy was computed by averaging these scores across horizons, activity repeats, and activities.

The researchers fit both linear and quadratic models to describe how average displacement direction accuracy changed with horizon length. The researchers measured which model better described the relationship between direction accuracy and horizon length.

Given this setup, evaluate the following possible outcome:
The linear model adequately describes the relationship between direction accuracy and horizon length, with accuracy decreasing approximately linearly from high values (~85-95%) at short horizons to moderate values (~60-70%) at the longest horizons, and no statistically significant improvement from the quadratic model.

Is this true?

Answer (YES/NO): NO